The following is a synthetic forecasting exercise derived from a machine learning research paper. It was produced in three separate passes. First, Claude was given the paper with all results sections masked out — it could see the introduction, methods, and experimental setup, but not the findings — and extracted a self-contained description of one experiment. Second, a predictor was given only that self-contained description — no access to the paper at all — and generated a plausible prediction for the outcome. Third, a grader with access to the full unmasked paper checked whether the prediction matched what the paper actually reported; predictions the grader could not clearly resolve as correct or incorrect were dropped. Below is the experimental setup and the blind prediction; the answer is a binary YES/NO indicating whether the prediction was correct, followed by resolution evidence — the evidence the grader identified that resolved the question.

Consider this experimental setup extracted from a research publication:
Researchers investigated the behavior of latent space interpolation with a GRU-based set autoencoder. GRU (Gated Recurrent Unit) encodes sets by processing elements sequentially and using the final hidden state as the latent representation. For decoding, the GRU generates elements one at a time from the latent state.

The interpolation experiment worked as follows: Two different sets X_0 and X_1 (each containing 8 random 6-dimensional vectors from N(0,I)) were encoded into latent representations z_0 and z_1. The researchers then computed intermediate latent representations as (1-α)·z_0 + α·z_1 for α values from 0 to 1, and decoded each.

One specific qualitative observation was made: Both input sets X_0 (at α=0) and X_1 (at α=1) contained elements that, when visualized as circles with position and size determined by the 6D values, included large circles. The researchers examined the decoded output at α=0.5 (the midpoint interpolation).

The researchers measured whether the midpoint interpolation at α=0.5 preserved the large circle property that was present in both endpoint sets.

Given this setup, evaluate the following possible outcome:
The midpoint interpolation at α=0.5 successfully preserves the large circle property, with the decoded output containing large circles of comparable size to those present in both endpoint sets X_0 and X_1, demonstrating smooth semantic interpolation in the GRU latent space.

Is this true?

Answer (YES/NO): NO